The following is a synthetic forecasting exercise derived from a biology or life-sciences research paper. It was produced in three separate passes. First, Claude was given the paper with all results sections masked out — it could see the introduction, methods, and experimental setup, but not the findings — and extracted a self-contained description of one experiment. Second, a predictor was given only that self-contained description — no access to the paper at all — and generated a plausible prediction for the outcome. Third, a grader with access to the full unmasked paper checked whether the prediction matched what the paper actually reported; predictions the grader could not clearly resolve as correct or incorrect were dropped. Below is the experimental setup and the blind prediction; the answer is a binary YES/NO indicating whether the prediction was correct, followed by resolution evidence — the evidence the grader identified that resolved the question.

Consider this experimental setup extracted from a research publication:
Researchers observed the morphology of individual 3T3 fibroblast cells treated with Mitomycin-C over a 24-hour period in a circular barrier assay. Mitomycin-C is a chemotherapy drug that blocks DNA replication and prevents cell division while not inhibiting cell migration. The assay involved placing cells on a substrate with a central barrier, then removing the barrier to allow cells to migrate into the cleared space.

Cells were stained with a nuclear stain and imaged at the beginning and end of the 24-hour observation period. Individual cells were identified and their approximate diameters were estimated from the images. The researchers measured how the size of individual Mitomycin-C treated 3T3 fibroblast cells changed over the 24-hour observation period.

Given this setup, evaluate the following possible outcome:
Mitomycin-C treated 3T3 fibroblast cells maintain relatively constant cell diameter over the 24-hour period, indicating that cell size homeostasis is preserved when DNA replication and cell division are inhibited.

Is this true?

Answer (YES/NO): NO